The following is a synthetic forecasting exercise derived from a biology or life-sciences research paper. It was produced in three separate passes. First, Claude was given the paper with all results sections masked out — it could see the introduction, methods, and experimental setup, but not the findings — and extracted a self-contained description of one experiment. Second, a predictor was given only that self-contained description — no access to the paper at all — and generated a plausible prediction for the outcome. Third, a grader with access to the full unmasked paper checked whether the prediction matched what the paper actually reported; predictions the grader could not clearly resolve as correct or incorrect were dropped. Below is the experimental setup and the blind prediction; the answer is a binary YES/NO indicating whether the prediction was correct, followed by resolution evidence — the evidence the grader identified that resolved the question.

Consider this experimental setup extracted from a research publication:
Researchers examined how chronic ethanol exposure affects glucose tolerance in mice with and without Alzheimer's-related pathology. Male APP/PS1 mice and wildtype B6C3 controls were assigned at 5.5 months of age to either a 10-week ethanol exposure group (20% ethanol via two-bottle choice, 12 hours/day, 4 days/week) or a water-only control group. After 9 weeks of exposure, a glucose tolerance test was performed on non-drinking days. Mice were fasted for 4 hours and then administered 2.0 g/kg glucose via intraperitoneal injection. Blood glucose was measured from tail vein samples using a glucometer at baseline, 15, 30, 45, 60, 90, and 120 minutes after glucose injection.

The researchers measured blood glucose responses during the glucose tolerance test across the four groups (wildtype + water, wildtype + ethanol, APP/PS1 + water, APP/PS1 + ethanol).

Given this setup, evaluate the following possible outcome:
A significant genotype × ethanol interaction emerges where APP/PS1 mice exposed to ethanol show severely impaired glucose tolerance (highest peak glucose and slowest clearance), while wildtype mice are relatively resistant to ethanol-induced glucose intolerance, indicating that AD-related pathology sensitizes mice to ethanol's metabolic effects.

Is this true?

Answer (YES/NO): YES